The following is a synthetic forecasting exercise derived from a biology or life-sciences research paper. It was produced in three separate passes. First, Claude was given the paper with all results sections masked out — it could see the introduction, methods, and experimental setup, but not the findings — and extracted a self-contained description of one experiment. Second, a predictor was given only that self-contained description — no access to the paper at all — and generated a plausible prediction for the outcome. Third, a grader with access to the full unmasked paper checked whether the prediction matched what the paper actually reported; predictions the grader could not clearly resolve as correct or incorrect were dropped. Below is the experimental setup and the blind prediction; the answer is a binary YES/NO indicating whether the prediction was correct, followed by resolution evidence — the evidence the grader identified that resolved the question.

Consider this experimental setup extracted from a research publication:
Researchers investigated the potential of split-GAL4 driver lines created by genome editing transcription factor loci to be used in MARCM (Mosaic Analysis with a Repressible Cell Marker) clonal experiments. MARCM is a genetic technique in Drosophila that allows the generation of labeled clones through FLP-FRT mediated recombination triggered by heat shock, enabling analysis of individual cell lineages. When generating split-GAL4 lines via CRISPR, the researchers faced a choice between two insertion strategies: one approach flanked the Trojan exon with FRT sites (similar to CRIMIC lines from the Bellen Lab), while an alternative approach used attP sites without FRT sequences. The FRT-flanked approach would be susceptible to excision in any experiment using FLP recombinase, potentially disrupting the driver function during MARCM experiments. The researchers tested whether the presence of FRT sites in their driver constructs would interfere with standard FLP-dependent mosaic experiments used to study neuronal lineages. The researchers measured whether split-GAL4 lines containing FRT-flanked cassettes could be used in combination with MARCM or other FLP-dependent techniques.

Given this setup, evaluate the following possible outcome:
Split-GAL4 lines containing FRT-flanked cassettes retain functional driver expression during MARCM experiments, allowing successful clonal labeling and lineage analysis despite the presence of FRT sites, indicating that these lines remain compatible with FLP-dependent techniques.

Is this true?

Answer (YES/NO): NO